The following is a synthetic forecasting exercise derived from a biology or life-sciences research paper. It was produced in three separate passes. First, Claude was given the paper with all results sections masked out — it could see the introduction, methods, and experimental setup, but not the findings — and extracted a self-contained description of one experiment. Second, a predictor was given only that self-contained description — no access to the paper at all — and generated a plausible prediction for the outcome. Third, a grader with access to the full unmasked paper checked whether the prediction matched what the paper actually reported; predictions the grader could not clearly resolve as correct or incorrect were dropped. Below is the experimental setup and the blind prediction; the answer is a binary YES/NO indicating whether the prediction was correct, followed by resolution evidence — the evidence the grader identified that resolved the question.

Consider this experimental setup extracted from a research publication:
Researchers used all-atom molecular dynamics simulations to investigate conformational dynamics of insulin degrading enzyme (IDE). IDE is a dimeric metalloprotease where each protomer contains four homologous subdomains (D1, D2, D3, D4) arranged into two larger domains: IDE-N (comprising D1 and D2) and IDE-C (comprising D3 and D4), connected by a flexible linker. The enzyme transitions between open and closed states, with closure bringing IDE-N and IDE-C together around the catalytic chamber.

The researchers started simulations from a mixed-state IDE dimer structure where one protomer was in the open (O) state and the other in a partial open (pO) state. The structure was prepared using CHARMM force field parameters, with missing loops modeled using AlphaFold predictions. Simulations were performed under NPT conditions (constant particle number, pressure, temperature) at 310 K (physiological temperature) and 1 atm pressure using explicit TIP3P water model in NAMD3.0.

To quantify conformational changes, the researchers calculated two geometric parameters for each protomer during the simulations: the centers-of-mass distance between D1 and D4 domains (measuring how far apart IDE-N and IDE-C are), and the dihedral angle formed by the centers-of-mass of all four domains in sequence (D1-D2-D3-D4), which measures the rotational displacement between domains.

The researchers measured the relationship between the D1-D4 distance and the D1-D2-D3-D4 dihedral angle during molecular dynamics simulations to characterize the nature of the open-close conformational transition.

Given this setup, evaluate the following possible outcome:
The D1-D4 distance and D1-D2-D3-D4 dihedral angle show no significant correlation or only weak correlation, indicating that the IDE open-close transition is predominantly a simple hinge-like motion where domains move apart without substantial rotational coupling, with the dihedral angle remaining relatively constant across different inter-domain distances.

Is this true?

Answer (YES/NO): NO